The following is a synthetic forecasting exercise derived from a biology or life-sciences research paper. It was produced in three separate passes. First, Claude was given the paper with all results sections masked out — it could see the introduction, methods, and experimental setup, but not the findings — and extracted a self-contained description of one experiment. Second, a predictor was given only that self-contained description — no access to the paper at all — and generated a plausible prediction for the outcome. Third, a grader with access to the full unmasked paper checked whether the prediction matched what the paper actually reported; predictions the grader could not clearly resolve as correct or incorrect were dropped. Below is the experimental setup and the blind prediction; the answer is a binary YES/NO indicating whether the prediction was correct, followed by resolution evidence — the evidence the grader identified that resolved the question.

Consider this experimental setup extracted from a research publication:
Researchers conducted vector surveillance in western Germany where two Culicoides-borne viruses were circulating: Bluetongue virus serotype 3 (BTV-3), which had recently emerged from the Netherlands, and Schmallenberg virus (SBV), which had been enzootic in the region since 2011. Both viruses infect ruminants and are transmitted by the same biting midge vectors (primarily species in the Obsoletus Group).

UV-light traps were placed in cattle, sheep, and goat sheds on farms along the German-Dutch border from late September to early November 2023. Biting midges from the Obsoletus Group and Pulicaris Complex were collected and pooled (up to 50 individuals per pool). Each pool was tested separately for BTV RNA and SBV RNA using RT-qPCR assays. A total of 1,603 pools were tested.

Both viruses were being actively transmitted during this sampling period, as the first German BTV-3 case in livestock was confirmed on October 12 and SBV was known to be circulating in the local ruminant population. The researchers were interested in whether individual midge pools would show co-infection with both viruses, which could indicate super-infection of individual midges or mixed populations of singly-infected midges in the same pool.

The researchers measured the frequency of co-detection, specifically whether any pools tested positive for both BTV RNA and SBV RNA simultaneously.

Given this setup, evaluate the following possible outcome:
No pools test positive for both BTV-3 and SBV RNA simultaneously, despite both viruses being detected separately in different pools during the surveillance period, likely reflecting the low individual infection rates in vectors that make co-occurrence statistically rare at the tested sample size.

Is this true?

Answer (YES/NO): YES